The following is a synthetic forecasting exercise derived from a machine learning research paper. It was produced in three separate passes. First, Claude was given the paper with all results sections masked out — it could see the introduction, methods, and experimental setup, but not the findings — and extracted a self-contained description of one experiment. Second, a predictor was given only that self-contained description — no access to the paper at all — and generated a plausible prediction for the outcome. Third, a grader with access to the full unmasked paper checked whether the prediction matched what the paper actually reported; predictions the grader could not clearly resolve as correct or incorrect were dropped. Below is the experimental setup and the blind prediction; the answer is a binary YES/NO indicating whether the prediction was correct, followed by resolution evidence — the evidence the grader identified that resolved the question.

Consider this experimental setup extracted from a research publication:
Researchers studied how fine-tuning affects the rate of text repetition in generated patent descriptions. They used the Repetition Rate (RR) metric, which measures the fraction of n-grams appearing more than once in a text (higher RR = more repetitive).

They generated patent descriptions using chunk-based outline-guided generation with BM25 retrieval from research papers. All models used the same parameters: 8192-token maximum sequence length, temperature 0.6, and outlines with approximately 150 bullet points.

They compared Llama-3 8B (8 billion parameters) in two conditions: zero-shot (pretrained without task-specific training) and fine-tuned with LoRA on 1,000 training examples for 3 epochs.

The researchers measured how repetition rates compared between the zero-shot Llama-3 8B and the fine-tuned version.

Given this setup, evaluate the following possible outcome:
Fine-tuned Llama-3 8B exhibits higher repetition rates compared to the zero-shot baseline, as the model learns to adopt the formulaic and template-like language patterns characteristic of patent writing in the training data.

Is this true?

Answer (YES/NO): YES